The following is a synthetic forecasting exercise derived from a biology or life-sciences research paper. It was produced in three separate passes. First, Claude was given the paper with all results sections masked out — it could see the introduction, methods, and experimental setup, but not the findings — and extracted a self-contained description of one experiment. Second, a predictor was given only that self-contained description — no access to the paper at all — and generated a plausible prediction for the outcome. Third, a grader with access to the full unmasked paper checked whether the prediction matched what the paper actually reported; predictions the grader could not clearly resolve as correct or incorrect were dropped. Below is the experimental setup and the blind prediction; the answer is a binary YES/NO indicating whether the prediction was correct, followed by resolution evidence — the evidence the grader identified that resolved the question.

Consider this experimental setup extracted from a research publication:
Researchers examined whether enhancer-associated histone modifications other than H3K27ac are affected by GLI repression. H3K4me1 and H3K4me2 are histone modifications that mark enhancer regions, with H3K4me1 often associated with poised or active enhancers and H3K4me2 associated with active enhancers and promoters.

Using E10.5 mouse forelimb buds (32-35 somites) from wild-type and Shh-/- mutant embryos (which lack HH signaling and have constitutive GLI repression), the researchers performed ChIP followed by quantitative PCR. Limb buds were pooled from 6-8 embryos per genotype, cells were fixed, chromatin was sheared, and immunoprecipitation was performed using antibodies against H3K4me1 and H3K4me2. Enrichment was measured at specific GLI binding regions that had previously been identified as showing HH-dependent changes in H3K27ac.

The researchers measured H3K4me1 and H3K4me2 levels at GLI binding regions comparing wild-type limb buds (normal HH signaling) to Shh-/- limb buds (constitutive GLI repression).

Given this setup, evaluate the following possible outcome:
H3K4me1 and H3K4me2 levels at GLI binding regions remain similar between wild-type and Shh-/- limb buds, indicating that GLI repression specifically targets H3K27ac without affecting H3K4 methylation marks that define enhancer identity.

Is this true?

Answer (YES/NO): YES